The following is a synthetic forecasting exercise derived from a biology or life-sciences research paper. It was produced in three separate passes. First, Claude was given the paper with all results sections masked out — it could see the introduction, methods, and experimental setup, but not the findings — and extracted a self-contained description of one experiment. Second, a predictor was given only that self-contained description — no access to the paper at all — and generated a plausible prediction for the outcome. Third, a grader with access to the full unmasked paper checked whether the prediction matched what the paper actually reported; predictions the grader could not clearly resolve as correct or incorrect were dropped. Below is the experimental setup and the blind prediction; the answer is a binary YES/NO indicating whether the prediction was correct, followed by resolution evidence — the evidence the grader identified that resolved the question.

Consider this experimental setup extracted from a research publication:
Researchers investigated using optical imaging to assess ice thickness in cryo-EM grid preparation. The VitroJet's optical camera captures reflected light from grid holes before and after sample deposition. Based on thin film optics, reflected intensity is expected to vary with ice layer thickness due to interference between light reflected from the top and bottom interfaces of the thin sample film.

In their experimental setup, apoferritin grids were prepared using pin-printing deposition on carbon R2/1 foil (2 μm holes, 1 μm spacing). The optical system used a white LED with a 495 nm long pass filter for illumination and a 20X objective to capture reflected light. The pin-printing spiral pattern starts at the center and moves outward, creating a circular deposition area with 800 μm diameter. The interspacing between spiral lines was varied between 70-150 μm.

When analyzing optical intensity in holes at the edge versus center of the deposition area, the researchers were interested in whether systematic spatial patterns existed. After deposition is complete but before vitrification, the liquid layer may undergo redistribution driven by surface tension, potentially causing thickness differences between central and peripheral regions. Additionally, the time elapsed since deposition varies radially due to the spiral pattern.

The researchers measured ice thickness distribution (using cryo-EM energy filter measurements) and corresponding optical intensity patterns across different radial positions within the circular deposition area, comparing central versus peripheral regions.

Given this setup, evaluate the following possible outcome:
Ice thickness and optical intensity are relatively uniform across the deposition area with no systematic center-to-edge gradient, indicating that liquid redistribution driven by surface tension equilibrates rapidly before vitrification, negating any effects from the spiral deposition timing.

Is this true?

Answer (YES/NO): NO